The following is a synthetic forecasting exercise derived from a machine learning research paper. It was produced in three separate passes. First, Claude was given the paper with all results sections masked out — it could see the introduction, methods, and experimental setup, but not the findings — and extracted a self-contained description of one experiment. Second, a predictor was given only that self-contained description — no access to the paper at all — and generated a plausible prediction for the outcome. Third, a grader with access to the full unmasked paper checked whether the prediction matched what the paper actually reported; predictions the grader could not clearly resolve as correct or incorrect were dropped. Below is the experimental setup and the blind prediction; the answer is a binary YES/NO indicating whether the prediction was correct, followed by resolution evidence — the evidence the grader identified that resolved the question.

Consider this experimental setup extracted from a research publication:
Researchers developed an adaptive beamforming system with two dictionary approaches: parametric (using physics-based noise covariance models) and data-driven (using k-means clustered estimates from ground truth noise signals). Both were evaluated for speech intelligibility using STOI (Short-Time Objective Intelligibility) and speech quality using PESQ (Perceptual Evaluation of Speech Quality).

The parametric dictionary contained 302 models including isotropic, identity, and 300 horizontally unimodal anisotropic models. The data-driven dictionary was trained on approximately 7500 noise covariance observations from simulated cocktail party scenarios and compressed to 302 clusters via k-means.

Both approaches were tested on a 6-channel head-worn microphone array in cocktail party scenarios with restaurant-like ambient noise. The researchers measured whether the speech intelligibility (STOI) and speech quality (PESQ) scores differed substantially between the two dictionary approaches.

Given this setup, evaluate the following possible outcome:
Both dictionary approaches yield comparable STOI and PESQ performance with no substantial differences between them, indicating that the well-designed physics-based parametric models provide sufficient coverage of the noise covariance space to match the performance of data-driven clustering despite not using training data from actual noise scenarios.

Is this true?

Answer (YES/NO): YES